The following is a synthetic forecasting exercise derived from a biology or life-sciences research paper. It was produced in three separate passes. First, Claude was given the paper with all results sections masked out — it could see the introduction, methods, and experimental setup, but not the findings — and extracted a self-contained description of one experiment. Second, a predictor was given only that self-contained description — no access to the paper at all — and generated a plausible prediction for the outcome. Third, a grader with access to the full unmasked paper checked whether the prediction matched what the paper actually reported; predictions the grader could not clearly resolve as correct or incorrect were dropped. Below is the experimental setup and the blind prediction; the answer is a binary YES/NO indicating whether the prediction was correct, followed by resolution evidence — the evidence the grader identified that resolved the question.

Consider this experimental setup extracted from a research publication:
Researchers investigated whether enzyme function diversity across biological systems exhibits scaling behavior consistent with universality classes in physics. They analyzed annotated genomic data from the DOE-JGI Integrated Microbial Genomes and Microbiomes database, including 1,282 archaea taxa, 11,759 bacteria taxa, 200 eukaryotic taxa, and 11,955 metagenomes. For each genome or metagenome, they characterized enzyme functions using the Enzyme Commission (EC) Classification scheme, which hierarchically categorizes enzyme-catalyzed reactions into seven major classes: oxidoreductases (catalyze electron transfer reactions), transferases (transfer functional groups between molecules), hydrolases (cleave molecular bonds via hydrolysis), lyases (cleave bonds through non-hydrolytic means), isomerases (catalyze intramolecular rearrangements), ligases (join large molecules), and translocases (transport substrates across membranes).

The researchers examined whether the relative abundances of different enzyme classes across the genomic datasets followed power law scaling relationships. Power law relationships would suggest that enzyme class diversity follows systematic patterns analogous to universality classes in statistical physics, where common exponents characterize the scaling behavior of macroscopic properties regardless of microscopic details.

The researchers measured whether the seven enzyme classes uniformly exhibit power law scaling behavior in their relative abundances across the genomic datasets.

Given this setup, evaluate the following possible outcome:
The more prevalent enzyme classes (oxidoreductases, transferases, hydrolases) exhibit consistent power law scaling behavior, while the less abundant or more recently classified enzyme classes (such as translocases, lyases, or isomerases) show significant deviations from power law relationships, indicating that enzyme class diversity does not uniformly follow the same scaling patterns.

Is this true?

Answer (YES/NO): NO